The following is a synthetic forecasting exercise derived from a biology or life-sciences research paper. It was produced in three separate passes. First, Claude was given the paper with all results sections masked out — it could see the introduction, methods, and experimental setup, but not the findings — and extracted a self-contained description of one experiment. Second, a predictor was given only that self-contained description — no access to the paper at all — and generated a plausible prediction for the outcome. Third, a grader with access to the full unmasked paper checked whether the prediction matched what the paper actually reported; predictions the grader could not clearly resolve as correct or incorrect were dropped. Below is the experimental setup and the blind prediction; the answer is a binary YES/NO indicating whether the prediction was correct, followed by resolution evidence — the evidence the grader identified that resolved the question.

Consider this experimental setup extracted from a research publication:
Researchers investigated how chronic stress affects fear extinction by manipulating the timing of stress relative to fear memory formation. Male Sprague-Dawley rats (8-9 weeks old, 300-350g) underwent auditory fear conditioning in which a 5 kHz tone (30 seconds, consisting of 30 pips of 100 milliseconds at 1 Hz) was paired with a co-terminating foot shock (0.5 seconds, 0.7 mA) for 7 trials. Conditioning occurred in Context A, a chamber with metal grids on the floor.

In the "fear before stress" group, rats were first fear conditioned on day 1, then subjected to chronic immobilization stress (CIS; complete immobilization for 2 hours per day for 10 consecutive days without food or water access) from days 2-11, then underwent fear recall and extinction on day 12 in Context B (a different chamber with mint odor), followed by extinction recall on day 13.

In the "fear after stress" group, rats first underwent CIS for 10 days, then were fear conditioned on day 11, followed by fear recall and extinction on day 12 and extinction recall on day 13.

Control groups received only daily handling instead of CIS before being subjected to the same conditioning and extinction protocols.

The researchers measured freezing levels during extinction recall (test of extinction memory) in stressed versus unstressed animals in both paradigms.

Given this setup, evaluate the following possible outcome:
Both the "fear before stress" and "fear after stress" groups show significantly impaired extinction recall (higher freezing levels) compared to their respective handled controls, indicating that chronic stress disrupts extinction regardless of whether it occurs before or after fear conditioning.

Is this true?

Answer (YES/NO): NO